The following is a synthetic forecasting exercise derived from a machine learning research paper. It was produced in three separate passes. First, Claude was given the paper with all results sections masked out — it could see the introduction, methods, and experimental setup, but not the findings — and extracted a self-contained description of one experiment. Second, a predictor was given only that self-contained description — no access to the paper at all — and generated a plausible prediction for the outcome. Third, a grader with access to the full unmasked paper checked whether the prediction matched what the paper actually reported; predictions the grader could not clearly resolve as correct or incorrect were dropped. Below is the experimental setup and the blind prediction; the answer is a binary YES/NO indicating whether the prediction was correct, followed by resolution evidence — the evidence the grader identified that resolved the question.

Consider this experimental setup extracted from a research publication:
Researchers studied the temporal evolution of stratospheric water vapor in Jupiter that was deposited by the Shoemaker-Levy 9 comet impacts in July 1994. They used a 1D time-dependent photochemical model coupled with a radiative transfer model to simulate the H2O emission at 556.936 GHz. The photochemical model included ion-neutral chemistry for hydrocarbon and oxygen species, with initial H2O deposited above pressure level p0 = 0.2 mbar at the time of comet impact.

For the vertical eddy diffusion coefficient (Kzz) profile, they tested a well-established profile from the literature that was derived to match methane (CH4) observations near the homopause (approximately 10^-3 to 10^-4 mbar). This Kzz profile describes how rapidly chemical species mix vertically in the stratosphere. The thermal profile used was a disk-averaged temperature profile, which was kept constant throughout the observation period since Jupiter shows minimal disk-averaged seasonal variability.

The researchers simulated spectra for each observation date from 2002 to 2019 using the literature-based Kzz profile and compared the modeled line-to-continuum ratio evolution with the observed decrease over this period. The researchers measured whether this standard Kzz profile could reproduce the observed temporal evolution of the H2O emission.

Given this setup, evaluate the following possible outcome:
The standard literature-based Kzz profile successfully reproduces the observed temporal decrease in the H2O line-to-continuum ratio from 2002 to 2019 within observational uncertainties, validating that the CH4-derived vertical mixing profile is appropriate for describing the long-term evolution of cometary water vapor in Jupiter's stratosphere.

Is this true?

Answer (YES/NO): NO